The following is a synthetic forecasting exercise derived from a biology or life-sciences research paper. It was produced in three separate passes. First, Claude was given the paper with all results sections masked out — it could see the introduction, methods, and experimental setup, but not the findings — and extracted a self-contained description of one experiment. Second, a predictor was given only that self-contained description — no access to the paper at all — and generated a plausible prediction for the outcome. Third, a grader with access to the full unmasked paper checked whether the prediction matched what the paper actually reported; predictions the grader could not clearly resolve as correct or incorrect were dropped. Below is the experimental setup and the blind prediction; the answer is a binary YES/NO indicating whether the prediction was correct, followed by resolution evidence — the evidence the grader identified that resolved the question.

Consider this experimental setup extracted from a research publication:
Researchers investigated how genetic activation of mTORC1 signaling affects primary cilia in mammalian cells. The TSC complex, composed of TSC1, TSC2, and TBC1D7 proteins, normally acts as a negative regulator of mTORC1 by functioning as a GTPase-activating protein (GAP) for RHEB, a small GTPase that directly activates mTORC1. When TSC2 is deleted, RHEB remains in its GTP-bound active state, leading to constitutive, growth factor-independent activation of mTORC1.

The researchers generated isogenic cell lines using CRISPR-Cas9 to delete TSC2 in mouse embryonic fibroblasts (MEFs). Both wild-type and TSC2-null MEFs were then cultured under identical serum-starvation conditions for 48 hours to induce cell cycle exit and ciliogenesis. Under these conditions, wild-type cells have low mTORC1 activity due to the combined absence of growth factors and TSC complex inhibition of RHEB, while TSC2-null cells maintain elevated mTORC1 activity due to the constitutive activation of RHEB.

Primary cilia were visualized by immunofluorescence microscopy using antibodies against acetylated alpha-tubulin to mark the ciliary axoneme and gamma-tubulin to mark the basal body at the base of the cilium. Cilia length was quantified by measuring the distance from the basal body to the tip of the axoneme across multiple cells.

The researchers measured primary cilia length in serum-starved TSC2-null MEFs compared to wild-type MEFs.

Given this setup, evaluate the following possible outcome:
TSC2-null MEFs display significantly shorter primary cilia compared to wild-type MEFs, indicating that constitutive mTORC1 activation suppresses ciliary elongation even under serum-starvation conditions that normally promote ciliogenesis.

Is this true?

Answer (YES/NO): NO